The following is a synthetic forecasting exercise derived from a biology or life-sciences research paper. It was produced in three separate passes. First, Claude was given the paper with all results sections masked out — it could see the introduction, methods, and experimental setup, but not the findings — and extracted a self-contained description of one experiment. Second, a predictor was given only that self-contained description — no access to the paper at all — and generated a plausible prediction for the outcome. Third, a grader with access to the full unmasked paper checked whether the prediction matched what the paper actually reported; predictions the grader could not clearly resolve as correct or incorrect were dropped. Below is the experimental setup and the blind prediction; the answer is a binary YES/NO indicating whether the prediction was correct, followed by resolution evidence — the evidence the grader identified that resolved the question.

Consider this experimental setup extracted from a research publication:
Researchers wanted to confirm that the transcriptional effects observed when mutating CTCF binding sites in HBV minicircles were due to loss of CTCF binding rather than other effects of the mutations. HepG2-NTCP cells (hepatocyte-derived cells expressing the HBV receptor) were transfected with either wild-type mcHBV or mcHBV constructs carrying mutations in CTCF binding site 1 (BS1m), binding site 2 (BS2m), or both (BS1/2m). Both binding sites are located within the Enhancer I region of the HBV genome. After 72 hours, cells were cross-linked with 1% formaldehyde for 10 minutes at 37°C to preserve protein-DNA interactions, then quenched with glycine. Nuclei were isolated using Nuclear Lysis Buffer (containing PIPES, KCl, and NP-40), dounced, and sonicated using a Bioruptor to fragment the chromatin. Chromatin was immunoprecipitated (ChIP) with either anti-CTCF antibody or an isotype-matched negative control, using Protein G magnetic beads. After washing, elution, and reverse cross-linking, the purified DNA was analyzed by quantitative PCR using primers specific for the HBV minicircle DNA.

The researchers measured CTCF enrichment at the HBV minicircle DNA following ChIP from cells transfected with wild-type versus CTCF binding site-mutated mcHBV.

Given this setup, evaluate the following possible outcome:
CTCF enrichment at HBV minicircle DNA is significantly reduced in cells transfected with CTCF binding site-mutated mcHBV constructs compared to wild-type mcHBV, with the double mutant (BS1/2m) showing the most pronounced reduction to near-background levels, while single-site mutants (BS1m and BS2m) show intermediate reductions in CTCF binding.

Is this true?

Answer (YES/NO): YES